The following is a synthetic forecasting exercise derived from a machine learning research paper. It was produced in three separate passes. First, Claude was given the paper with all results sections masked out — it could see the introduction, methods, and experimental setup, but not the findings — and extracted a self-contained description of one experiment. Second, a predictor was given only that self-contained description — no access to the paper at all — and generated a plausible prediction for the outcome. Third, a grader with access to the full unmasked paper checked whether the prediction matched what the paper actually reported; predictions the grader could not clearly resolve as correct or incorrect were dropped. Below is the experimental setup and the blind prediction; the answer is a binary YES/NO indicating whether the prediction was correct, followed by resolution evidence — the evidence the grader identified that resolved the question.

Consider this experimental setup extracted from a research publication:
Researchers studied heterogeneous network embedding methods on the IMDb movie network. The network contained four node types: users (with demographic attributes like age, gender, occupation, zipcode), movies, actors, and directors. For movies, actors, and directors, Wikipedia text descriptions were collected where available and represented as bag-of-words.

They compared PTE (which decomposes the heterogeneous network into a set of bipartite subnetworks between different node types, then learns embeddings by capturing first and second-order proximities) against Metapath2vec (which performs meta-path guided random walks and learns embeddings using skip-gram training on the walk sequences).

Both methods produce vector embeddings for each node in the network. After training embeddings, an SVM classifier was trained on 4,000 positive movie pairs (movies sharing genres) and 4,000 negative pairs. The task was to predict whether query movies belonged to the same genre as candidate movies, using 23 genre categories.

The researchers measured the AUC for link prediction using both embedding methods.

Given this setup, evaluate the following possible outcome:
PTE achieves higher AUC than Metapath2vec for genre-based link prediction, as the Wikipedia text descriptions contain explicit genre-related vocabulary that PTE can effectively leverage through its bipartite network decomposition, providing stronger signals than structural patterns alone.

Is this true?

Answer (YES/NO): YES